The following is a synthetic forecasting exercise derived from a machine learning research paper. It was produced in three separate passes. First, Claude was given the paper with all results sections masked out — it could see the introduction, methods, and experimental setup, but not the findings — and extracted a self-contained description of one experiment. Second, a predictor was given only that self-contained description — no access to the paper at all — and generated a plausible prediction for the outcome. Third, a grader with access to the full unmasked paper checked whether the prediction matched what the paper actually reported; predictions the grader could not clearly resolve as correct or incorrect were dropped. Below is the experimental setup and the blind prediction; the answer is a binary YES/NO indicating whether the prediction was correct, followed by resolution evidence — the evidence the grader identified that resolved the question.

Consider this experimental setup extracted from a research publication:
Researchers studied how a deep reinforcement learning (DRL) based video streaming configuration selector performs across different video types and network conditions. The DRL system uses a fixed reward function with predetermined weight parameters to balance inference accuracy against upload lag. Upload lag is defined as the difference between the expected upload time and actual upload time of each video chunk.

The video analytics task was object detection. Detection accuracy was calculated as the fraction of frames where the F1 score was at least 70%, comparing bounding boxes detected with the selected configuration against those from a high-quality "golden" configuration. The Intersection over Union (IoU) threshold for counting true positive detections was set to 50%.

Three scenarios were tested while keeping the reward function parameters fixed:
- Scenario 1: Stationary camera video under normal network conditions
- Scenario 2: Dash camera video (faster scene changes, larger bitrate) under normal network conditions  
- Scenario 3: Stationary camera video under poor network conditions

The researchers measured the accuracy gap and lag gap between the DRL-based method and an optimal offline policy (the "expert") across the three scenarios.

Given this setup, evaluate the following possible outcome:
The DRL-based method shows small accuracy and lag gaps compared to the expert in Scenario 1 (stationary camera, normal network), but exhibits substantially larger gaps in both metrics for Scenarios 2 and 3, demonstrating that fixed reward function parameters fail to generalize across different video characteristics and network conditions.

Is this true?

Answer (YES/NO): NO